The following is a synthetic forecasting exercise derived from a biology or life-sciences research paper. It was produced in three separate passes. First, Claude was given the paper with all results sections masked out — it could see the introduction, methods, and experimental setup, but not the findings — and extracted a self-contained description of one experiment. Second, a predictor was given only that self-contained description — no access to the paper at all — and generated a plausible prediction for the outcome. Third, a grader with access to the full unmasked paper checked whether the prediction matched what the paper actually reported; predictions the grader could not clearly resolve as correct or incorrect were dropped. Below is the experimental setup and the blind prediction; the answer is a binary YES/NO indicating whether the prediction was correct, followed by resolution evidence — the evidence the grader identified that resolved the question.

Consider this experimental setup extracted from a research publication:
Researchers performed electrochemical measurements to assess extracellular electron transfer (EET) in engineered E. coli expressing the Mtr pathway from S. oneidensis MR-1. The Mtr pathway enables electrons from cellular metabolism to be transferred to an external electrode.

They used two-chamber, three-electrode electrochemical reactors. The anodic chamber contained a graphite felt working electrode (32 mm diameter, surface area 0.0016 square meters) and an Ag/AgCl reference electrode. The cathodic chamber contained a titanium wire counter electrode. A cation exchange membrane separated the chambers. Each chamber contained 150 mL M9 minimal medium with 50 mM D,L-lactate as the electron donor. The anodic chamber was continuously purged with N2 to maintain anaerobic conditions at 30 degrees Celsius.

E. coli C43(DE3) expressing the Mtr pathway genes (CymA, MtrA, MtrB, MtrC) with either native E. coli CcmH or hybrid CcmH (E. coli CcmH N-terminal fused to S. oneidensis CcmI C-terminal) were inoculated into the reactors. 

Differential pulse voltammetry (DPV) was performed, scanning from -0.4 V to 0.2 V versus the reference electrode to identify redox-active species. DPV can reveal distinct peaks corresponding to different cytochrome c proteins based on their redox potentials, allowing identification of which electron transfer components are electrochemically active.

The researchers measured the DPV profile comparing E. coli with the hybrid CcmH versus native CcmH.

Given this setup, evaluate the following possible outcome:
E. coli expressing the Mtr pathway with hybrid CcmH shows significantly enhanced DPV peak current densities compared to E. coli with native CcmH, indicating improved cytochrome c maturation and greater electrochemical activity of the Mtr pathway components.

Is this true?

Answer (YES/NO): YES